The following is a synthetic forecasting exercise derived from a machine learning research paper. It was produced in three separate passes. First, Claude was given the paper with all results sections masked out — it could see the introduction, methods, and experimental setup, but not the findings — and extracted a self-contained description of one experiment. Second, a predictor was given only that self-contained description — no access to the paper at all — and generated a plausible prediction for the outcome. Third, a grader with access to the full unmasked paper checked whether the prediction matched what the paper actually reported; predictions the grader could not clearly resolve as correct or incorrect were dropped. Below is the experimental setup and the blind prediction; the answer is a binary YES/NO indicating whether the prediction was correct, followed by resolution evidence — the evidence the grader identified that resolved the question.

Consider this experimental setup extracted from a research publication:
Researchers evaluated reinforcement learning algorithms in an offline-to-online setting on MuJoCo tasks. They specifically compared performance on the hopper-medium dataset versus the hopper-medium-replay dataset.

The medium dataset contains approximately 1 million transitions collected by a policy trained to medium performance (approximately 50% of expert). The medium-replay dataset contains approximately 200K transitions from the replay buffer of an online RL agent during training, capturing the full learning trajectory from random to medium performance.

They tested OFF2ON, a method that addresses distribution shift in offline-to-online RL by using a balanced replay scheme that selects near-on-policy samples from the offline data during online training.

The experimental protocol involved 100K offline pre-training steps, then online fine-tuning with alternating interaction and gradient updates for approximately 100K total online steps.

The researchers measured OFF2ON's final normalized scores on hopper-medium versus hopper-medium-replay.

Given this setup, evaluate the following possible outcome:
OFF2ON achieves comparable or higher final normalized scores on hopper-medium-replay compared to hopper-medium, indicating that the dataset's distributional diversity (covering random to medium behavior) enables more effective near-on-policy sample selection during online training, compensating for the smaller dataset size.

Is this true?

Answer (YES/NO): YES